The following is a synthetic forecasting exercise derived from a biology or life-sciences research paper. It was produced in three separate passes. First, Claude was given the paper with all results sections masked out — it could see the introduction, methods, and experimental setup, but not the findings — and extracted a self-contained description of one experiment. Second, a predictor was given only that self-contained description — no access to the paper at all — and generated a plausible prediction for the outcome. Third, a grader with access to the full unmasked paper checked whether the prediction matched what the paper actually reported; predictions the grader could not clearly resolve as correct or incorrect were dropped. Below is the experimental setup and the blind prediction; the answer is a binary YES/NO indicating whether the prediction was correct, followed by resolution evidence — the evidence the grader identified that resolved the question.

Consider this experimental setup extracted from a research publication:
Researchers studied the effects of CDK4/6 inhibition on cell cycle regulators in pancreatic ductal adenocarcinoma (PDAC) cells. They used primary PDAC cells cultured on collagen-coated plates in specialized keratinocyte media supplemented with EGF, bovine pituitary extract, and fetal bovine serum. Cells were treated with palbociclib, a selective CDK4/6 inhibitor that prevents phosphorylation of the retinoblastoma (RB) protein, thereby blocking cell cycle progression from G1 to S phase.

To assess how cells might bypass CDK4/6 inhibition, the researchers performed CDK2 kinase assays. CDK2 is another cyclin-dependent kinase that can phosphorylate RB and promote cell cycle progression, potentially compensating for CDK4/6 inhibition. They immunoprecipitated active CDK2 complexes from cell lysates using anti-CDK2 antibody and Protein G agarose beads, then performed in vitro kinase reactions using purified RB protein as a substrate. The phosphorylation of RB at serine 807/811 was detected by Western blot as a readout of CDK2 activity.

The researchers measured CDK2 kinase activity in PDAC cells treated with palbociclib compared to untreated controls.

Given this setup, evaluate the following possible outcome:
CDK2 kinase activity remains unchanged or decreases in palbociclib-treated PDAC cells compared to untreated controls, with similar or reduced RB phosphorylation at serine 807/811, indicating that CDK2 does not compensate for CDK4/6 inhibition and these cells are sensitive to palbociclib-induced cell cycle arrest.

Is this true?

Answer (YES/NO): NO